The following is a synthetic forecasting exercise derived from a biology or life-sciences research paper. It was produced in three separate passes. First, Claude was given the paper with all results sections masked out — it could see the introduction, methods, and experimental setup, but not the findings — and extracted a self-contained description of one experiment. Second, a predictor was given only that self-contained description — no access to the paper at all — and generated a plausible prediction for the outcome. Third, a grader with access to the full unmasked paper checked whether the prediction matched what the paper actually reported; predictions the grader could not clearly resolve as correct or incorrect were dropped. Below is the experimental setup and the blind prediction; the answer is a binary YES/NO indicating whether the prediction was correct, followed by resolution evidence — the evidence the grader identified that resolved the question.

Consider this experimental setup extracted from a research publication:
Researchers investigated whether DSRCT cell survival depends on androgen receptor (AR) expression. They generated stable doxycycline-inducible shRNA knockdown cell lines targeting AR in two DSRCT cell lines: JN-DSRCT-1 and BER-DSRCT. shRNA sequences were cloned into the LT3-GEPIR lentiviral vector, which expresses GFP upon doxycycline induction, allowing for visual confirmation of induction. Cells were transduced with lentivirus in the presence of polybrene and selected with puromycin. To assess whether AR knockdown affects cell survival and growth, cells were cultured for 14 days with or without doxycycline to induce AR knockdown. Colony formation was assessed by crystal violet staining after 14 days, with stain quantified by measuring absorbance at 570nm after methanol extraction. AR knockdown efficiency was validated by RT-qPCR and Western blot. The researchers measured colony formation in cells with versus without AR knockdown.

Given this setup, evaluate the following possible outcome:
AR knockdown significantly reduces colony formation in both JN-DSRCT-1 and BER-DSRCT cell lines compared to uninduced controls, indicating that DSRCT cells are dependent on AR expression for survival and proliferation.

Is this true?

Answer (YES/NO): NO